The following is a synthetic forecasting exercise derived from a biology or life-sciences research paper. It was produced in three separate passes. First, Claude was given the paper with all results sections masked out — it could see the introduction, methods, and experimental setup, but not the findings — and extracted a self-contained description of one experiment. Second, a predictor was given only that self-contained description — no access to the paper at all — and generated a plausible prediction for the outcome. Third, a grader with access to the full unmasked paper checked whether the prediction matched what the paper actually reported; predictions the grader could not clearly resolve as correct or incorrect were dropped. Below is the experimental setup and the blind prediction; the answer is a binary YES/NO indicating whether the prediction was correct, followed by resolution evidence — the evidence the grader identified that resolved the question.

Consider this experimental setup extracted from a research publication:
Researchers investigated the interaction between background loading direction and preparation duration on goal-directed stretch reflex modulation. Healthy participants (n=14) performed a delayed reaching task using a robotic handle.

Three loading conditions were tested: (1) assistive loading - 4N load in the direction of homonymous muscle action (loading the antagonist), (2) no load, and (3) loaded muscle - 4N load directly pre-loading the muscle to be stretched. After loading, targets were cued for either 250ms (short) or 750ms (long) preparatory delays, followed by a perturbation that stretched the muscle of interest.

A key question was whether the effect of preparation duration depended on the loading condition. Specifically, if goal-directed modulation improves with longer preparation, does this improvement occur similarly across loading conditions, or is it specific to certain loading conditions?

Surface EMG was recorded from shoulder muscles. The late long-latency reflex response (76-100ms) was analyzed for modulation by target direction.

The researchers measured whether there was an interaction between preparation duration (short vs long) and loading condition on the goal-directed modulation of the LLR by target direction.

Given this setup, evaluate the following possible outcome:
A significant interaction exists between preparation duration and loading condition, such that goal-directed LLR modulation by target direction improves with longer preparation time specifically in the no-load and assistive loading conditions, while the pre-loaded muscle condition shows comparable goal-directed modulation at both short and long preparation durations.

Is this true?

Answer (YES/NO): NO